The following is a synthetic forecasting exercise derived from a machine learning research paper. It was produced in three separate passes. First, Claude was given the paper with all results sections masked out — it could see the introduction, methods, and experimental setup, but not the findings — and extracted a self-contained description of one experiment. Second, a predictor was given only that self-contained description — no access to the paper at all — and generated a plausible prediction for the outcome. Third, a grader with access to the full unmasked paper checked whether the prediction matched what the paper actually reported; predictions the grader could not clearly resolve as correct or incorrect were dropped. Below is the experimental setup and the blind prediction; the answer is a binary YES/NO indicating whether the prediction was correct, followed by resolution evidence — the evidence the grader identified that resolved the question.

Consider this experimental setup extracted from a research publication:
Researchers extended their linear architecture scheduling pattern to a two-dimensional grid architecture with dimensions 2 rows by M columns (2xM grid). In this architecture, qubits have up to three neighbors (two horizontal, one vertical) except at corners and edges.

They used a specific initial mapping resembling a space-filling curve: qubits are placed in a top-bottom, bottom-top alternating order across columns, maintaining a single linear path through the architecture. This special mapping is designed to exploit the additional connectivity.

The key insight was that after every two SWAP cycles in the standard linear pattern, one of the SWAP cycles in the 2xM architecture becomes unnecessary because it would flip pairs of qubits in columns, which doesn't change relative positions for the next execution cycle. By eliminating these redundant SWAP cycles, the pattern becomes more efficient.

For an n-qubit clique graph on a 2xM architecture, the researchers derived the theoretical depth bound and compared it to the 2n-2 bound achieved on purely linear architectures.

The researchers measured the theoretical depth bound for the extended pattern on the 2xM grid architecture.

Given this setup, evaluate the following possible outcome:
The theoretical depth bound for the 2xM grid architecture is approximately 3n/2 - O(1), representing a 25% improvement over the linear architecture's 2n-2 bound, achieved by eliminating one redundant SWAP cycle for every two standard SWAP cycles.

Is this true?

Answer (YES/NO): YES